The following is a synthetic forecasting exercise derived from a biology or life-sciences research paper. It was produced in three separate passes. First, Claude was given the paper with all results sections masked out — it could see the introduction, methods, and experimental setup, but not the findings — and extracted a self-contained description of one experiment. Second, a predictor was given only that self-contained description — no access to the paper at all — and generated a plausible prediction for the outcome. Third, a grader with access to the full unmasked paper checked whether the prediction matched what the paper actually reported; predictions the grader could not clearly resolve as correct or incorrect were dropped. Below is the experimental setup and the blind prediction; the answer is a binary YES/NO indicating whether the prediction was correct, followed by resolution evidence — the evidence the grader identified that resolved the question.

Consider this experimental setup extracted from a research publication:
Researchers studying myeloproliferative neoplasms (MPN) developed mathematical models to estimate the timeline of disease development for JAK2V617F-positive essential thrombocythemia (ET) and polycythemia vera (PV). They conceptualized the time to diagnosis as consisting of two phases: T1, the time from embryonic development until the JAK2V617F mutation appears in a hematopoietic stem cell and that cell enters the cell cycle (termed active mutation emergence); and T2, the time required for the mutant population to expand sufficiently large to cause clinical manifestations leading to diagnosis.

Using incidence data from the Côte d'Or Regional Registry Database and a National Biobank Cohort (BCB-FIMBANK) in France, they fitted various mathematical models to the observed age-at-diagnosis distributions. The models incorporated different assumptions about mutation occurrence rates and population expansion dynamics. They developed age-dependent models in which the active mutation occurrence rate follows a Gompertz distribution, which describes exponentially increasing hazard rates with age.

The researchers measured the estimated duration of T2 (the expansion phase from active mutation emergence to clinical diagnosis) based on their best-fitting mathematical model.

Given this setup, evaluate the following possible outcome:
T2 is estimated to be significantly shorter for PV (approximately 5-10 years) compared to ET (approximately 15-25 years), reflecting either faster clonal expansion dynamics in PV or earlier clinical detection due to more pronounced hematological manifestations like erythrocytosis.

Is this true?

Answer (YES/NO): NO